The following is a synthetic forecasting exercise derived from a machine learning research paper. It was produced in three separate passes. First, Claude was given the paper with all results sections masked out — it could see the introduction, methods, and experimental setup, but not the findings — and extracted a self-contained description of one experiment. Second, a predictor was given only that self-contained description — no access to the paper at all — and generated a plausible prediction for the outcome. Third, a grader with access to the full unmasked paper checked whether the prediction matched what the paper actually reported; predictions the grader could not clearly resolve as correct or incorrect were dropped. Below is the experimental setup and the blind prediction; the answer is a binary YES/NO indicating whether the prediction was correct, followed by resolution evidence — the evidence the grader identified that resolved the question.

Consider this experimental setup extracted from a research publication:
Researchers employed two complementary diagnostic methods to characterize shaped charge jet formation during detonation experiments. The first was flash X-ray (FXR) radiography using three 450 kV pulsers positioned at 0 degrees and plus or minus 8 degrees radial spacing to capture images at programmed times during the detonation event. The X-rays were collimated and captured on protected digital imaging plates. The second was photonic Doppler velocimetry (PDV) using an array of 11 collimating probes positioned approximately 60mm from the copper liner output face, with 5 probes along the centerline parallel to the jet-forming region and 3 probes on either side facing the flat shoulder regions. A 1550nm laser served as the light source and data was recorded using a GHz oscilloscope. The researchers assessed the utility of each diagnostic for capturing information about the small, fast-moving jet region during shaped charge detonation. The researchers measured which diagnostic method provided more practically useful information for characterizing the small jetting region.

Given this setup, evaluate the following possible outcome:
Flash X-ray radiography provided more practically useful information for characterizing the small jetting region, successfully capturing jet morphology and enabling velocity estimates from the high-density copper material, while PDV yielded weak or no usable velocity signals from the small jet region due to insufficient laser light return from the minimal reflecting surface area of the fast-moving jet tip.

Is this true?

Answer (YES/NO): NO